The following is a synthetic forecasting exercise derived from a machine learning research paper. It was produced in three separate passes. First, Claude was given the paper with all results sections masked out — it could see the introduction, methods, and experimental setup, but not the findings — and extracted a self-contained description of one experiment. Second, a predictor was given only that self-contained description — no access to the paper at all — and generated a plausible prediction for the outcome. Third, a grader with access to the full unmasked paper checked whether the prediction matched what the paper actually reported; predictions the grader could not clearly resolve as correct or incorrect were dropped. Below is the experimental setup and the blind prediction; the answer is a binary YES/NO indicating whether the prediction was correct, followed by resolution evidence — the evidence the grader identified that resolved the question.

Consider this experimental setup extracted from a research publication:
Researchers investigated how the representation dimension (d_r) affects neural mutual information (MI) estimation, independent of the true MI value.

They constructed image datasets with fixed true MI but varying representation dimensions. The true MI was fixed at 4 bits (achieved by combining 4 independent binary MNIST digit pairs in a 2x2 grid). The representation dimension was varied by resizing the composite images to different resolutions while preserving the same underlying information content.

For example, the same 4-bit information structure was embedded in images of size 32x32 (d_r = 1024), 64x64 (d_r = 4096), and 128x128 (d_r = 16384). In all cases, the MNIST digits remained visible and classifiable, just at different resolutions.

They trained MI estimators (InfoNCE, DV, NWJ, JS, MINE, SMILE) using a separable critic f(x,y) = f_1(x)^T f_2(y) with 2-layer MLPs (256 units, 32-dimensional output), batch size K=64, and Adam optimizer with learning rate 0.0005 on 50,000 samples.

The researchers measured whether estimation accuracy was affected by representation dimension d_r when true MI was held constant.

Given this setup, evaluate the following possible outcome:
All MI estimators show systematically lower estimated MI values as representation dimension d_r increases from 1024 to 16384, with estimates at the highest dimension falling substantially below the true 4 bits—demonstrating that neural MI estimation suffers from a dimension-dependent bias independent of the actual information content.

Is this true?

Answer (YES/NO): NO